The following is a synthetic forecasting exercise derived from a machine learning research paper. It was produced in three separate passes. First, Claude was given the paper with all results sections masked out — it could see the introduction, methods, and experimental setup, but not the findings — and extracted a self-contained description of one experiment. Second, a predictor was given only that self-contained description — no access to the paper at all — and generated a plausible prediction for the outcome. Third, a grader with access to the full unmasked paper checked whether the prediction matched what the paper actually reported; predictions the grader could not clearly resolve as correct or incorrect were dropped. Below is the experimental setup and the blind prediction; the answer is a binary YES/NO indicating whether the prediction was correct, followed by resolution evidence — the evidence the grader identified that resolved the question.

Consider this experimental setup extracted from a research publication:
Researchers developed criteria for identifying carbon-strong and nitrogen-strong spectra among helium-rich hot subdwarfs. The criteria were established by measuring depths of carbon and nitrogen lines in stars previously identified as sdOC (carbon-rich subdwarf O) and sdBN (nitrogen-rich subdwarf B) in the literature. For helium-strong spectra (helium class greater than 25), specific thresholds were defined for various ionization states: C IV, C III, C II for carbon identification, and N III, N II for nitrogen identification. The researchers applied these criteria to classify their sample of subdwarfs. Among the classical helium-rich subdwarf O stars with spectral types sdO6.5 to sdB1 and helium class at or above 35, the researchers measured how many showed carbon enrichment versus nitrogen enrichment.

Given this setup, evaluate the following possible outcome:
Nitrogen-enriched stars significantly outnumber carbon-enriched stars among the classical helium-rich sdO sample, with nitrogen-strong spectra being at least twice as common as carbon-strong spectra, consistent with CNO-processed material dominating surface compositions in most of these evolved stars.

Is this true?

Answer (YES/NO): NO